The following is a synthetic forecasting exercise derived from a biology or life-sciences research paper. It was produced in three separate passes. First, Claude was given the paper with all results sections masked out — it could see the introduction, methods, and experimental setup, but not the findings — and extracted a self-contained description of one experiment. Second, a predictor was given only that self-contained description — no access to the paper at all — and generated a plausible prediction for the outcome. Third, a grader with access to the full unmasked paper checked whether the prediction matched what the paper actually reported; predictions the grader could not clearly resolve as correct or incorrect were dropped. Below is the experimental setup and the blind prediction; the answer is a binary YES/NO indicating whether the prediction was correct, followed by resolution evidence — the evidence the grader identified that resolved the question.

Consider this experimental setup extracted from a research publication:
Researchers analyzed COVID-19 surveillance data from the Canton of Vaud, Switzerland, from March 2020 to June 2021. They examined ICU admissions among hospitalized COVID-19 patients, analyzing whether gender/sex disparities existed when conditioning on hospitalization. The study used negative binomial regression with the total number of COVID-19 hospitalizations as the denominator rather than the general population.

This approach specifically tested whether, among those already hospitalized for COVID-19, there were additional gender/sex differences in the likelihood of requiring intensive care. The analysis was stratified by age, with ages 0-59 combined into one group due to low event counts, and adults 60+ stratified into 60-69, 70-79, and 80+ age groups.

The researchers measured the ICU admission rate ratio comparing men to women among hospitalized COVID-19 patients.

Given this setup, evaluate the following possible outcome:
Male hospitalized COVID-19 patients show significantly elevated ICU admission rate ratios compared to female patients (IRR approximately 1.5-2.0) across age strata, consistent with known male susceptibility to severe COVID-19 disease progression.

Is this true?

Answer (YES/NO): NO